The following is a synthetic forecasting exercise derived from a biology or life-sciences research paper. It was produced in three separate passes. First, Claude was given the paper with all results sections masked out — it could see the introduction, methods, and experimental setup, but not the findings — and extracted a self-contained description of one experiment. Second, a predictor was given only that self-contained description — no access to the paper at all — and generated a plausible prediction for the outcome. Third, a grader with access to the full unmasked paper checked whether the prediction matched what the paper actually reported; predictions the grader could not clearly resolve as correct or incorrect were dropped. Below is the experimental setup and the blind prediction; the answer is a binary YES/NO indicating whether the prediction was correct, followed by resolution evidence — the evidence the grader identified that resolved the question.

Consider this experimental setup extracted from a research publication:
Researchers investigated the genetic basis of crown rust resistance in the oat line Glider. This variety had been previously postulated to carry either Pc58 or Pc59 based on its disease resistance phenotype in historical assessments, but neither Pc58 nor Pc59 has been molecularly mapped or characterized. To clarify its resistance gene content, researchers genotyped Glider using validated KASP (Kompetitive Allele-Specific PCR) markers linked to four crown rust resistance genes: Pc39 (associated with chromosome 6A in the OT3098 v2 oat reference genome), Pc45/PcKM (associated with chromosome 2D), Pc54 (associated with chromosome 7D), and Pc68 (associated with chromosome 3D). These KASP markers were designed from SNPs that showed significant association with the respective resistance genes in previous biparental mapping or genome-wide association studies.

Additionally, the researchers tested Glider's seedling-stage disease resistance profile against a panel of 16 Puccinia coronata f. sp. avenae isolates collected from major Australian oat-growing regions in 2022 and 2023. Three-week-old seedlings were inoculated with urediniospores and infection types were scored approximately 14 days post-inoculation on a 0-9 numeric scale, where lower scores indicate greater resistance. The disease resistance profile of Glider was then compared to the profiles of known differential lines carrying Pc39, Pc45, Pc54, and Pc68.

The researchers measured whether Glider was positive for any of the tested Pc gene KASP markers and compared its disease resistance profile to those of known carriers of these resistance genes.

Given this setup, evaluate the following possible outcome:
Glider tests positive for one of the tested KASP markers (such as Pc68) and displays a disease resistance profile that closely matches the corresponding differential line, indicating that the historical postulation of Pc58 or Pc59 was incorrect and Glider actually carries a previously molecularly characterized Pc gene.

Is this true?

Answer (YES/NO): NO